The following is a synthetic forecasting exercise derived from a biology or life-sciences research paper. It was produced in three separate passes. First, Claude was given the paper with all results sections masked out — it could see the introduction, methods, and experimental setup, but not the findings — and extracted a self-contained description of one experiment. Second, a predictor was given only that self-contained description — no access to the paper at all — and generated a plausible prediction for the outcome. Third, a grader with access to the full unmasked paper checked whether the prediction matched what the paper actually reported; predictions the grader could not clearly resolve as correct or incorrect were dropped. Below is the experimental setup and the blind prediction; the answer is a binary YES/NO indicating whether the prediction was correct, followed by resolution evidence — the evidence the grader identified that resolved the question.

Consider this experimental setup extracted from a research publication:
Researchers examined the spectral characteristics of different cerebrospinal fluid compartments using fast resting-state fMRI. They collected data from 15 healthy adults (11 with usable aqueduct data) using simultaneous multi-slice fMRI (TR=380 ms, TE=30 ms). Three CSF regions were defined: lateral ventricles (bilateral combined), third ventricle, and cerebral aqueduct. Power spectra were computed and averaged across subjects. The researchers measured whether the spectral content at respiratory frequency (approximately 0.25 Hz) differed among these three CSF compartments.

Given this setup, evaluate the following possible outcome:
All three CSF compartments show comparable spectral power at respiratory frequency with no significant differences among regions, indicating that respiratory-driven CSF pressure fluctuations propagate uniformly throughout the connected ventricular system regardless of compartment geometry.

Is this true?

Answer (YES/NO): NO